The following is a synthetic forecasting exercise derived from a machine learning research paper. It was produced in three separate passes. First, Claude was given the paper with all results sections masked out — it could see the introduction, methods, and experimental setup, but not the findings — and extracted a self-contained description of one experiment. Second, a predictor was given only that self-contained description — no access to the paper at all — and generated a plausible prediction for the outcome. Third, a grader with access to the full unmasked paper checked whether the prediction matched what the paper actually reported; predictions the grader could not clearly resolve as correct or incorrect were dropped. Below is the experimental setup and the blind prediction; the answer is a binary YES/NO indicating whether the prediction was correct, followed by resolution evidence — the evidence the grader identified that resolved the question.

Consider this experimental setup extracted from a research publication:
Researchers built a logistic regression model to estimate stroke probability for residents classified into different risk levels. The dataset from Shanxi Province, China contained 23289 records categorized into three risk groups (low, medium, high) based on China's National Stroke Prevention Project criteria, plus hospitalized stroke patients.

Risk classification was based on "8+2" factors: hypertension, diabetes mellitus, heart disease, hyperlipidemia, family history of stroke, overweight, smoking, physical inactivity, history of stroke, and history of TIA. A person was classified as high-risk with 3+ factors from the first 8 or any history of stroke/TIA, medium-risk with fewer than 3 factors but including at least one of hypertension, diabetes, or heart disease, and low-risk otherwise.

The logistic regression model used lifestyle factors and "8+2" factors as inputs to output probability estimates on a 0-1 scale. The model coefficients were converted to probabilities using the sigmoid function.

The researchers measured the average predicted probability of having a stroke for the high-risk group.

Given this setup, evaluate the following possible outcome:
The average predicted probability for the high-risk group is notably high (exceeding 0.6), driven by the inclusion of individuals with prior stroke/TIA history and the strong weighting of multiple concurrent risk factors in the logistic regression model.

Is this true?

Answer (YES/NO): YES